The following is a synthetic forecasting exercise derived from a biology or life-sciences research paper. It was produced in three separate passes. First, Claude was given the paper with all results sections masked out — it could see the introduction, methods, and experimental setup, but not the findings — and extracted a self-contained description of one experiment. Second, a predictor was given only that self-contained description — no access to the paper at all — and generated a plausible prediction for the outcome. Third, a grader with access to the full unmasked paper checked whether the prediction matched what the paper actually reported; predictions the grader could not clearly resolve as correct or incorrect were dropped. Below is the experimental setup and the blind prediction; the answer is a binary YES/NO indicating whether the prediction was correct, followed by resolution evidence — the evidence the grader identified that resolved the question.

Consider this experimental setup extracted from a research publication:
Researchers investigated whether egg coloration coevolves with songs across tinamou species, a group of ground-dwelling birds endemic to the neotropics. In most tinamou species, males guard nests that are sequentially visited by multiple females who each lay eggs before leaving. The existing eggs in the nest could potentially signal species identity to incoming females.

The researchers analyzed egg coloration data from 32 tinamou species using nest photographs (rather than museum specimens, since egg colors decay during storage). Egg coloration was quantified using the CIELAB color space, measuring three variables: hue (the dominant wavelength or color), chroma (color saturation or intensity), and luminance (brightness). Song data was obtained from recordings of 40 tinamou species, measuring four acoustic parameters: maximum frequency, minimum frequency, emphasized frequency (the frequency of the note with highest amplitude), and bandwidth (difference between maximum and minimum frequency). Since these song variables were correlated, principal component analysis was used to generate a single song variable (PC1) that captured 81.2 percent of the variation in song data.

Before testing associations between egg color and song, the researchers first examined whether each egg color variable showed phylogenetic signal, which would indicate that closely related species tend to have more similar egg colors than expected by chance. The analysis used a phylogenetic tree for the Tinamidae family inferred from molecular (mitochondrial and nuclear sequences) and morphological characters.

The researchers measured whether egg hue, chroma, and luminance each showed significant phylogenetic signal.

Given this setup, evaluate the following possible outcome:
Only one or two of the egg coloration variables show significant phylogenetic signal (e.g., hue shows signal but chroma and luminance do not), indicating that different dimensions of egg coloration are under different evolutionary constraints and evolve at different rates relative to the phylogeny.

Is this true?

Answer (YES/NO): NO